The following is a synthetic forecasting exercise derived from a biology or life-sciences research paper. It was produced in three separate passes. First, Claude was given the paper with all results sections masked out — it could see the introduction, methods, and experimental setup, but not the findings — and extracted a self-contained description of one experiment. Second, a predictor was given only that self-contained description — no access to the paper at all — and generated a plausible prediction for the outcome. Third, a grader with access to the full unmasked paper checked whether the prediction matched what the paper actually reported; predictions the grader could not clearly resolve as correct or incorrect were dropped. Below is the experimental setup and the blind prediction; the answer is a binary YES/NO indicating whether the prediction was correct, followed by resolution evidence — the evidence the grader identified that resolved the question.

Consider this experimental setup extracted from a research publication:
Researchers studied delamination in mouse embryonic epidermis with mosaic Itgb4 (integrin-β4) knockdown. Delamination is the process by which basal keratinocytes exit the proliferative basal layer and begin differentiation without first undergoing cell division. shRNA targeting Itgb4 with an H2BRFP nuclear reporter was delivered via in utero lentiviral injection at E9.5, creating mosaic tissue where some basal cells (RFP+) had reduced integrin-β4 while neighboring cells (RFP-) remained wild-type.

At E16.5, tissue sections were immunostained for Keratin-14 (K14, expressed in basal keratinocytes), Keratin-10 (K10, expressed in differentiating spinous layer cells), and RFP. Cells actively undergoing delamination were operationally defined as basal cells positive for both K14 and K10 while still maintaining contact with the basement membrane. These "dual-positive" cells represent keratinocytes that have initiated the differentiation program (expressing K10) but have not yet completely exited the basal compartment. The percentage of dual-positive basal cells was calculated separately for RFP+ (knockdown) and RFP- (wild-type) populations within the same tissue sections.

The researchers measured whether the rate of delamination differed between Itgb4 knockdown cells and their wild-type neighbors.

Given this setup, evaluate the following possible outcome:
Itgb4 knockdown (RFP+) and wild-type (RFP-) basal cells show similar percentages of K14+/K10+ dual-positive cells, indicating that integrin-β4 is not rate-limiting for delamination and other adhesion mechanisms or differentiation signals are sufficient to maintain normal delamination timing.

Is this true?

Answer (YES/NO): NO